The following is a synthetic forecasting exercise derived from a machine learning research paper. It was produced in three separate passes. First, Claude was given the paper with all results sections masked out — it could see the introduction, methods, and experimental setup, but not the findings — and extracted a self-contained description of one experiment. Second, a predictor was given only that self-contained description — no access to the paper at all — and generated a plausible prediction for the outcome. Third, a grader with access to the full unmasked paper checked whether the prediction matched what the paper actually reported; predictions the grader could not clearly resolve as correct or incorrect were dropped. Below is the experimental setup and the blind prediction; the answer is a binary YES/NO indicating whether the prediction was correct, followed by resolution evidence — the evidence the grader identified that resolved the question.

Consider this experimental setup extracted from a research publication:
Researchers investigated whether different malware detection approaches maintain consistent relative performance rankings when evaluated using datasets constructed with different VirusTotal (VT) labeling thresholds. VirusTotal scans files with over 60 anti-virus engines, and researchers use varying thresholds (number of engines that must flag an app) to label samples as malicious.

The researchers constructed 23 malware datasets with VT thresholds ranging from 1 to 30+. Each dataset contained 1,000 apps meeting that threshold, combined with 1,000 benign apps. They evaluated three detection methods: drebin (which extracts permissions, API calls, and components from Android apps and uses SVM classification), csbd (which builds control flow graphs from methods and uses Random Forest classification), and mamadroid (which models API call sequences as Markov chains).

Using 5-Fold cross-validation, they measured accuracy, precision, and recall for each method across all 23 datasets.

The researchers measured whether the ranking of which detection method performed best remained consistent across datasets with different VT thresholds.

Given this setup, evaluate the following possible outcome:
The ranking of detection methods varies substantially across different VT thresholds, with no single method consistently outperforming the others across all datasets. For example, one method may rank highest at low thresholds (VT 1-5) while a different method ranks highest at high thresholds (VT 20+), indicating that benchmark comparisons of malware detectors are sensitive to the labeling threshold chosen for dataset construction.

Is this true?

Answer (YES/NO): NO